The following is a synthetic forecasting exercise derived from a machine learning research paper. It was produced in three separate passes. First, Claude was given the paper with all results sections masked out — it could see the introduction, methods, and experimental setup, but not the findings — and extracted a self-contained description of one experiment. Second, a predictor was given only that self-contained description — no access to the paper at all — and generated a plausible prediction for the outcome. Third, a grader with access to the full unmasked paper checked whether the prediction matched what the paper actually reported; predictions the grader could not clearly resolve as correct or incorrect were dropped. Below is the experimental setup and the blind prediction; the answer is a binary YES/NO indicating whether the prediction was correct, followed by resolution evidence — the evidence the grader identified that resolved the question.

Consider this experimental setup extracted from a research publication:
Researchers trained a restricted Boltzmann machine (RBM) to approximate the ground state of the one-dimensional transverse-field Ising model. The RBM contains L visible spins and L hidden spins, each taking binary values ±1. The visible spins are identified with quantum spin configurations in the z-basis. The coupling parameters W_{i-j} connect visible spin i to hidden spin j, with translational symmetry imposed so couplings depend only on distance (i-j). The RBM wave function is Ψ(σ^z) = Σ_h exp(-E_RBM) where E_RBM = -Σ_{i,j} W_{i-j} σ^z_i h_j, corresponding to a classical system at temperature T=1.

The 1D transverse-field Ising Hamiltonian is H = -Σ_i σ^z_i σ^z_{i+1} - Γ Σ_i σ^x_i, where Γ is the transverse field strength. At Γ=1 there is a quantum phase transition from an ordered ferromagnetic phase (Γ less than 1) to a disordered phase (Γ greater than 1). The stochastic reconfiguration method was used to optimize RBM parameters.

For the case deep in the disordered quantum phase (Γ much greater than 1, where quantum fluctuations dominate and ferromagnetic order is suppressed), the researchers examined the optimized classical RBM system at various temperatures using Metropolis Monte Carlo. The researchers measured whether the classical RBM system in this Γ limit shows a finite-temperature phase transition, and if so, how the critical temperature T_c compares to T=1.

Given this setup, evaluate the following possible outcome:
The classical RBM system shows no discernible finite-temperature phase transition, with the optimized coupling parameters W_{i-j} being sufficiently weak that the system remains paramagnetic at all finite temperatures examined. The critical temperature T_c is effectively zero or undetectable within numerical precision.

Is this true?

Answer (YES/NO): YES